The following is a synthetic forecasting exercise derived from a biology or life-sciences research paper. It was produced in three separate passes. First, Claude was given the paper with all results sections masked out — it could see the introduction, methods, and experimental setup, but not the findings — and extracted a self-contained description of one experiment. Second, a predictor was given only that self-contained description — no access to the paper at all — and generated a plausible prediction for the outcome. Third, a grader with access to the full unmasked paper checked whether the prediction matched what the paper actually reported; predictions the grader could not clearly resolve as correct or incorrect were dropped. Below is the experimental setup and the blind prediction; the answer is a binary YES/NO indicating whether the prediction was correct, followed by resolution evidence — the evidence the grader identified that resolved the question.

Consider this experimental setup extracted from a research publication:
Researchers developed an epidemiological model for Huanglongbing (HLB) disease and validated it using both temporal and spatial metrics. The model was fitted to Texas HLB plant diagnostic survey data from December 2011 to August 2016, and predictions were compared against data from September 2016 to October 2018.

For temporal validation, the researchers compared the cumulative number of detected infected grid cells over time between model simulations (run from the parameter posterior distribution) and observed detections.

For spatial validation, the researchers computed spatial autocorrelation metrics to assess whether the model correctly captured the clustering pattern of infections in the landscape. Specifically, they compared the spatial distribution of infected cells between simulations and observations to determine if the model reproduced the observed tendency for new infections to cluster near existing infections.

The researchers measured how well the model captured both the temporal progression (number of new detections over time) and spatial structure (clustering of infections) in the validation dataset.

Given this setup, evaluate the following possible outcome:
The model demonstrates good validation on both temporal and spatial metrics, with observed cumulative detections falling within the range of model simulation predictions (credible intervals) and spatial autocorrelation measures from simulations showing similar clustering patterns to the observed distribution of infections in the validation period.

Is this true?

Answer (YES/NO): YES